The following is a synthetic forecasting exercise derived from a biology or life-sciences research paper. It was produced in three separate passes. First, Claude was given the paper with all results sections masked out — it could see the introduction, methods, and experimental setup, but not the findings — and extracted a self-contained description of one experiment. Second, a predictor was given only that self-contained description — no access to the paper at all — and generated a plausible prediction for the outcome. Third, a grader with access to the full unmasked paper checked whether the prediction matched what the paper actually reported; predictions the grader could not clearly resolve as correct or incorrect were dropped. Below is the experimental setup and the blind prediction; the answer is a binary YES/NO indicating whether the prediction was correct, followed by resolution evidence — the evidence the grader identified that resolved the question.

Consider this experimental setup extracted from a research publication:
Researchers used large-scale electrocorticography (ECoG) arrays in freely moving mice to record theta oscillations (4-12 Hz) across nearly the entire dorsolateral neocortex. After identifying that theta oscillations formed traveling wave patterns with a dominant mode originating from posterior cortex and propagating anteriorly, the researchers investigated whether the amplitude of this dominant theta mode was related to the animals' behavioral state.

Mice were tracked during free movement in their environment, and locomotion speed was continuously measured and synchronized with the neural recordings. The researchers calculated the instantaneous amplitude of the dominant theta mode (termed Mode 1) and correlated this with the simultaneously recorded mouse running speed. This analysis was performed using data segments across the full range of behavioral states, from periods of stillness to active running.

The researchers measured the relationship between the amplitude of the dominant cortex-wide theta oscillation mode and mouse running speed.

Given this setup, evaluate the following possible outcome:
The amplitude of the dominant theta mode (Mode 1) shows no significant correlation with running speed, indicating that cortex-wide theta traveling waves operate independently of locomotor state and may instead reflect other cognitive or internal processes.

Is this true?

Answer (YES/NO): NO